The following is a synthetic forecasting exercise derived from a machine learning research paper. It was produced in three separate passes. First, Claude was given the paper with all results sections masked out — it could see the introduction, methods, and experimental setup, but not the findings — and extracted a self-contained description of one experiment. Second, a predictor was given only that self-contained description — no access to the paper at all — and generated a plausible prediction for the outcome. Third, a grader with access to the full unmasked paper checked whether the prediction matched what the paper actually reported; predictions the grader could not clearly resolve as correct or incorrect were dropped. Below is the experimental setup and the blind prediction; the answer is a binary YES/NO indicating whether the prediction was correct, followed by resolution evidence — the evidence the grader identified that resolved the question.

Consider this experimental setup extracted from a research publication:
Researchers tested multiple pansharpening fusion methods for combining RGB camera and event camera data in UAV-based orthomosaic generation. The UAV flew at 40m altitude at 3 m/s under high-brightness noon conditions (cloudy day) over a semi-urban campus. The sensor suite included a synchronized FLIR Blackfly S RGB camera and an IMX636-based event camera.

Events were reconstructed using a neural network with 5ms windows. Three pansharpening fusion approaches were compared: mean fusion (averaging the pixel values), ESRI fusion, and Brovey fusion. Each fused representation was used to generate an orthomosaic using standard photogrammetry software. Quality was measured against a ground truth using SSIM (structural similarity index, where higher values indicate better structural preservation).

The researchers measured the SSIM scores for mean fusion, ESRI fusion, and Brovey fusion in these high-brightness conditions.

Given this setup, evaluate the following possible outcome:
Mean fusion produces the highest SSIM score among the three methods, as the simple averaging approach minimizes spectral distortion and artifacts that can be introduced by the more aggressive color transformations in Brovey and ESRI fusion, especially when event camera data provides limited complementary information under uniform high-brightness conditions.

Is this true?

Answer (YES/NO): NO